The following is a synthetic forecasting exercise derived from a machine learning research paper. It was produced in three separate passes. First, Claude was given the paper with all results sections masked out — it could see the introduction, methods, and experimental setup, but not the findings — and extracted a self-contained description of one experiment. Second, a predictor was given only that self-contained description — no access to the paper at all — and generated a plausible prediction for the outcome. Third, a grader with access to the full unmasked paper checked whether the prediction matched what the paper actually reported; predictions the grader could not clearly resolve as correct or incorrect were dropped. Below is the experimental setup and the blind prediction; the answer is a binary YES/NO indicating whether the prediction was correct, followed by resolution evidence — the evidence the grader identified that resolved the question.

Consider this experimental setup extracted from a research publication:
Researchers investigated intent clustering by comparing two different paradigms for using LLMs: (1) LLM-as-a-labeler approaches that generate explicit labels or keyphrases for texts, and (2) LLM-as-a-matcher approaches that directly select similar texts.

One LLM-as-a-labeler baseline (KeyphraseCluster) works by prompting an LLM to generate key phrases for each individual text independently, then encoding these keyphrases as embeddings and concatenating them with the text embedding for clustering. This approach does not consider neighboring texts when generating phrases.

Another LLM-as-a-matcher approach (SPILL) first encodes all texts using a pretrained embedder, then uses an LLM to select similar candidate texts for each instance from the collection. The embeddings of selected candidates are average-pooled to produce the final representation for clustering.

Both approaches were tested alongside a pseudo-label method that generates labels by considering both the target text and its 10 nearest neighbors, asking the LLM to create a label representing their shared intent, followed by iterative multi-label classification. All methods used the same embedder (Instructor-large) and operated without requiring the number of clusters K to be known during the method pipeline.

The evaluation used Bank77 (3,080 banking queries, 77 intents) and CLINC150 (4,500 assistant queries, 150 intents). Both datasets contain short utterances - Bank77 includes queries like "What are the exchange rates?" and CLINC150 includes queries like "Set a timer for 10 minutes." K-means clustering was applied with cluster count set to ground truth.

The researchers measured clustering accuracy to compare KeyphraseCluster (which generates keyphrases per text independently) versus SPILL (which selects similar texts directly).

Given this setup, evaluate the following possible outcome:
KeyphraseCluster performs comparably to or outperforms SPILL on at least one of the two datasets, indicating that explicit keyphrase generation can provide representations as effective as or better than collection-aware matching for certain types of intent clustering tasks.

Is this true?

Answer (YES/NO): NO